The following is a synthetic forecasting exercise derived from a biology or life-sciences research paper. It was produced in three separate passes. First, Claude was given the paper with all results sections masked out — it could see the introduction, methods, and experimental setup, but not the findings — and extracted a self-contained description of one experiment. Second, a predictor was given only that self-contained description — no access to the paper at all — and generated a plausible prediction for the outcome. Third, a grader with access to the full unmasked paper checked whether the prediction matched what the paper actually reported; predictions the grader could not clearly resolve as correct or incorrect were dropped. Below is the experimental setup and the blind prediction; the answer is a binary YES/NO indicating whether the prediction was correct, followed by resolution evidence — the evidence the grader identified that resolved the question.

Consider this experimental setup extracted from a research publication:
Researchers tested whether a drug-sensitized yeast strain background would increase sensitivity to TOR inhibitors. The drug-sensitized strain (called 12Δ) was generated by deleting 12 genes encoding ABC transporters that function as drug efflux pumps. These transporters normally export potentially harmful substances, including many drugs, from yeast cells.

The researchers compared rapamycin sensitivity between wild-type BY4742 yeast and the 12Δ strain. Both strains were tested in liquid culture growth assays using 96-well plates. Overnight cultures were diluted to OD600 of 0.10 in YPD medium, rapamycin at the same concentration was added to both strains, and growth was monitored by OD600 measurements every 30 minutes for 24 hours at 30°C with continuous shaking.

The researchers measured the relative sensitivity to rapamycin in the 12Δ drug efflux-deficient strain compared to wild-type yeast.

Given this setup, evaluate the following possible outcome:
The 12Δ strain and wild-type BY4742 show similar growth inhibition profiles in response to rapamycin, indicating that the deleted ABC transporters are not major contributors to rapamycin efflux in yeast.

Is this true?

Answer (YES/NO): YES